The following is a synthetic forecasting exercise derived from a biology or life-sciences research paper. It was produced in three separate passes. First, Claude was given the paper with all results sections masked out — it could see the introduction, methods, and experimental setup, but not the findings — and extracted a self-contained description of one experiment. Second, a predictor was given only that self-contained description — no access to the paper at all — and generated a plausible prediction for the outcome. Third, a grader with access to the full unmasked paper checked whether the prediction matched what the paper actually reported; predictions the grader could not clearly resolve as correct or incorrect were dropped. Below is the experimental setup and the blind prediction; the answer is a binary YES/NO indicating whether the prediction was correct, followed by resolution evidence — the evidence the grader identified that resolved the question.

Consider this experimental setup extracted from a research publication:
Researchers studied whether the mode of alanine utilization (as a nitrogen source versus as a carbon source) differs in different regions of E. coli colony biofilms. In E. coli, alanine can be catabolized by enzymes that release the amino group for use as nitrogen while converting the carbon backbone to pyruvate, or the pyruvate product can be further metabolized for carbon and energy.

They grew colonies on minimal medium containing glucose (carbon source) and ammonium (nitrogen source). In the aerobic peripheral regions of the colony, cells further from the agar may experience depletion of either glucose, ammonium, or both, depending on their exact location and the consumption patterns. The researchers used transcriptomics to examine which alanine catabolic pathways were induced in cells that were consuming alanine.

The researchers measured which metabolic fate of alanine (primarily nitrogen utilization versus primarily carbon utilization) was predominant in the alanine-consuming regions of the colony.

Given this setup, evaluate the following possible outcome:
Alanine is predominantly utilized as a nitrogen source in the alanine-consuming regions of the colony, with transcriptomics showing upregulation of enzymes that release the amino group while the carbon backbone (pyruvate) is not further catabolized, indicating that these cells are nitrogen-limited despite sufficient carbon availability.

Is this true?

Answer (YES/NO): NO